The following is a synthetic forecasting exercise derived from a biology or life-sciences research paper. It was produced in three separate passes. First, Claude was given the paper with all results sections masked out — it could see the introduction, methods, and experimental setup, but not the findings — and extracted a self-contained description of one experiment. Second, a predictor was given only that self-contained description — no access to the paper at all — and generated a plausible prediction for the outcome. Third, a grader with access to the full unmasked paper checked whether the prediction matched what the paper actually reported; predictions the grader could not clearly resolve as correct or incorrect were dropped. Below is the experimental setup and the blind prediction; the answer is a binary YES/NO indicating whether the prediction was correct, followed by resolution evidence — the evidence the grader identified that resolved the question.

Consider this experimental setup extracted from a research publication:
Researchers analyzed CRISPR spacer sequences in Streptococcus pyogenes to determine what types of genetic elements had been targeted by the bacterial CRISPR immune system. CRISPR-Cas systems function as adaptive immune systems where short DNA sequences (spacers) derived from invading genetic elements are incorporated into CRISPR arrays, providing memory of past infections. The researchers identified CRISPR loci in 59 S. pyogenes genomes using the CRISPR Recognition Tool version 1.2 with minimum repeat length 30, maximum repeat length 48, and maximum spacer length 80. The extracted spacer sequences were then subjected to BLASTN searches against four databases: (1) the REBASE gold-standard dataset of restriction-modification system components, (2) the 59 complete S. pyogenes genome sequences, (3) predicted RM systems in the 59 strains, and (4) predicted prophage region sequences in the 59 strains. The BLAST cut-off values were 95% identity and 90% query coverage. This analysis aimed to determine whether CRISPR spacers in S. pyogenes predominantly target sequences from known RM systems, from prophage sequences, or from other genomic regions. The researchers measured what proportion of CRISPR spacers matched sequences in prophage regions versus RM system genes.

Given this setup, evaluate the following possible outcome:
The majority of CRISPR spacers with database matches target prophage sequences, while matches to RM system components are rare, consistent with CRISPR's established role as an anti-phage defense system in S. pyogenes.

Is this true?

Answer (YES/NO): NO